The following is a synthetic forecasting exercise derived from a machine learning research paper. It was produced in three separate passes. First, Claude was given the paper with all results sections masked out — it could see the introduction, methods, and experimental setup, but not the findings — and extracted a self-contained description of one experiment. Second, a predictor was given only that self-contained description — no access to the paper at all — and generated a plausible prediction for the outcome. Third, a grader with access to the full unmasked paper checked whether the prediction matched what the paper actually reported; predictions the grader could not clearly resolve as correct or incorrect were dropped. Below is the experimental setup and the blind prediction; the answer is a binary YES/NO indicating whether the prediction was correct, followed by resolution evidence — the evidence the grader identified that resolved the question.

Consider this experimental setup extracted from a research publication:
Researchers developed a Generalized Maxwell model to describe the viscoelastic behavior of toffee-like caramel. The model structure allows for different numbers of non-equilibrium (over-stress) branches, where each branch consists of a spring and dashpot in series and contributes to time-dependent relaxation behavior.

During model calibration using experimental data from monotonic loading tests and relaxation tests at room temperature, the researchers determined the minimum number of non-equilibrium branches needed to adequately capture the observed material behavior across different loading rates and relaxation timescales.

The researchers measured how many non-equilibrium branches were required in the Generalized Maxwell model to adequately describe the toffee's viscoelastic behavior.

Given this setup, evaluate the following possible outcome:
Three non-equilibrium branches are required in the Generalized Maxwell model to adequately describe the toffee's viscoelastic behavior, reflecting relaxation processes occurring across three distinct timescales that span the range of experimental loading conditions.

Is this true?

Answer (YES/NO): NO